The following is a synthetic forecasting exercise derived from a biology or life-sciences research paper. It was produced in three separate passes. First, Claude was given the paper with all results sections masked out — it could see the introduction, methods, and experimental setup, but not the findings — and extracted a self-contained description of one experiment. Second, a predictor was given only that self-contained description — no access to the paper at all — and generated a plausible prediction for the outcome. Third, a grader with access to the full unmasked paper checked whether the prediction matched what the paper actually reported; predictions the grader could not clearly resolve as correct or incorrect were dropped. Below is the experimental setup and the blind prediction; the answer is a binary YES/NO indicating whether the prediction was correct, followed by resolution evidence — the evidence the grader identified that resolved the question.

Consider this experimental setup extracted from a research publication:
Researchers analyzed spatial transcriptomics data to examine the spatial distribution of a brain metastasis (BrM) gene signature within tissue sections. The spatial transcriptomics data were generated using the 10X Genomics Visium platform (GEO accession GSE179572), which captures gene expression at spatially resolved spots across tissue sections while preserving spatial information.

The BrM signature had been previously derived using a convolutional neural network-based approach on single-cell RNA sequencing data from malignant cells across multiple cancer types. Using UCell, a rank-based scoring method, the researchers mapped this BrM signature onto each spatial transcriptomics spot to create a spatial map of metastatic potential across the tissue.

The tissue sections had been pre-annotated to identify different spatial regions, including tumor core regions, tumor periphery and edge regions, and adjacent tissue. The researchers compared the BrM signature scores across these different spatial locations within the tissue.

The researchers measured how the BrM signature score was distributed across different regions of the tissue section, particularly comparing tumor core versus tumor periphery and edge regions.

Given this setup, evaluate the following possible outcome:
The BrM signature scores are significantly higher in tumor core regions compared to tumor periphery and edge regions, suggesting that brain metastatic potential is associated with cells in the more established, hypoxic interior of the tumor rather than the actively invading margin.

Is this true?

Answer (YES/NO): NO